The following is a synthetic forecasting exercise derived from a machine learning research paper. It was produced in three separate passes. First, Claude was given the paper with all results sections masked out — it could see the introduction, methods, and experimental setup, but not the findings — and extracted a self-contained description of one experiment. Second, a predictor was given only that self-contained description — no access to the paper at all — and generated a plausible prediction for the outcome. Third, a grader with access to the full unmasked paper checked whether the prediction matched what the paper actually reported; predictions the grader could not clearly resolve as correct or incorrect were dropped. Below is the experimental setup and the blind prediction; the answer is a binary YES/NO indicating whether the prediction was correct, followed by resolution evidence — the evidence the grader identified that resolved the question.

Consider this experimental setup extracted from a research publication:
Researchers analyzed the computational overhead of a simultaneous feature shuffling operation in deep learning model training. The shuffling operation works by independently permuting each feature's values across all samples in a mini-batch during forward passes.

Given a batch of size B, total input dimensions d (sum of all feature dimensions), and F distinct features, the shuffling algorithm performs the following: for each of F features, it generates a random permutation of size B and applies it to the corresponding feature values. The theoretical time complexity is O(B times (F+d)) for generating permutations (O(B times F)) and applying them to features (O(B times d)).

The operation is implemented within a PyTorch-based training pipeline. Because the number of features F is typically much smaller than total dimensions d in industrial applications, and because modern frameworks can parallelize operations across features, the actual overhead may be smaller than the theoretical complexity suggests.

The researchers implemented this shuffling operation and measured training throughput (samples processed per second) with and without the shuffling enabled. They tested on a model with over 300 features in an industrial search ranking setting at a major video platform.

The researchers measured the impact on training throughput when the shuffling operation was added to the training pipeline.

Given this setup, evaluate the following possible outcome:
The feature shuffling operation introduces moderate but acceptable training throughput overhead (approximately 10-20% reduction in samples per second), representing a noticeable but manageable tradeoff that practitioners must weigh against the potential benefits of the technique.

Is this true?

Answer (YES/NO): NO